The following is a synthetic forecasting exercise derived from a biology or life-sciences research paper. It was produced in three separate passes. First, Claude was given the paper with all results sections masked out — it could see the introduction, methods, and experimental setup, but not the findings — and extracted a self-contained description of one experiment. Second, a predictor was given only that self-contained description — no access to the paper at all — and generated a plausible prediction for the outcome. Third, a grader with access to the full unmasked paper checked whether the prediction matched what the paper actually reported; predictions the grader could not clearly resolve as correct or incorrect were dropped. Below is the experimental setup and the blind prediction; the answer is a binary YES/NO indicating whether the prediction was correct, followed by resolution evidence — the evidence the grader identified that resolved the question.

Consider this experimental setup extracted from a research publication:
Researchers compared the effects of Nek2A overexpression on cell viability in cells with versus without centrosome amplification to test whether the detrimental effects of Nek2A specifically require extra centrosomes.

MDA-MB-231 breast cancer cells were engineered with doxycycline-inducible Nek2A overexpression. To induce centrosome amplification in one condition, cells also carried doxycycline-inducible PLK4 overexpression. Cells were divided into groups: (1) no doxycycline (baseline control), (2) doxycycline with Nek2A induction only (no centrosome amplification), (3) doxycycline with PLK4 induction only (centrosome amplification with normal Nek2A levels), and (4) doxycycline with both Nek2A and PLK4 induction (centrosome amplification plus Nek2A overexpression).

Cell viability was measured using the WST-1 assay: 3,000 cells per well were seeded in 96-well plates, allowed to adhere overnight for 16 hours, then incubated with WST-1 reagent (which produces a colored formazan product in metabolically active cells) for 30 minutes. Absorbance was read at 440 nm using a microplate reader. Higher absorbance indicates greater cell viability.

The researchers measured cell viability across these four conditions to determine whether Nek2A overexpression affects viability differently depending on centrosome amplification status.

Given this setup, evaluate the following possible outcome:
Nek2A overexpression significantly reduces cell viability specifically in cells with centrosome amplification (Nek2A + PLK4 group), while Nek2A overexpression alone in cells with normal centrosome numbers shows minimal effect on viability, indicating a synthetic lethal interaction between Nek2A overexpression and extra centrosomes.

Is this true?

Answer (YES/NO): YES